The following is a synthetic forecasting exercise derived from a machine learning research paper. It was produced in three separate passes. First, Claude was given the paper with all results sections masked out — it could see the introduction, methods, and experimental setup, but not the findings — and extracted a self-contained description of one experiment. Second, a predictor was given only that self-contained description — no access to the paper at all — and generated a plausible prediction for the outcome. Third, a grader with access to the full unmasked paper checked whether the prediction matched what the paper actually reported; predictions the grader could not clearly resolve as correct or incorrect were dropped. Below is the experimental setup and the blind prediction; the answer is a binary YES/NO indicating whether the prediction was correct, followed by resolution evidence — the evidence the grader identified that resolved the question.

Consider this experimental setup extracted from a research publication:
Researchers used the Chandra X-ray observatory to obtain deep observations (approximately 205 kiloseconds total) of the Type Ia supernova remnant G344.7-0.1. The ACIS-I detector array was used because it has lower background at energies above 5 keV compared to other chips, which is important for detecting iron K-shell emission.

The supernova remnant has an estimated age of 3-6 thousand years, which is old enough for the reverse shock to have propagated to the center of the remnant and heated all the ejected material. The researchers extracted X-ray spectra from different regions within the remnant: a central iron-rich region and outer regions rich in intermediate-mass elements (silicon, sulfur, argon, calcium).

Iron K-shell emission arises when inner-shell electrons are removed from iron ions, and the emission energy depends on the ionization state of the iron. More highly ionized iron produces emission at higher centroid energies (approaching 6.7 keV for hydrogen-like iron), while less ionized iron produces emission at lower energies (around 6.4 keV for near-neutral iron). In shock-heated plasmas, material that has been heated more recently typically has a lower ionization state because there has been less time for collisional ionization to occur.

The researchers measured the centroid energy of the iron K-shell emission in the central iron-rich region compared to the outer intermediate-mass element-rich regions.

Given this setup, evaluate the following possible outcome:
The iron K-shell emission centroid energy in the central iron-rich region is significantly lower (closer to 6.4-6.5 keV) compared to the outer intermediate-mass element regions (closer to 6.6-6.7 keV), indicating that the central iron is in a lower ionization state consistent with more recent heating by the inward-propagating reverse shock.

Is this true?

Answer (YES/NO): NO